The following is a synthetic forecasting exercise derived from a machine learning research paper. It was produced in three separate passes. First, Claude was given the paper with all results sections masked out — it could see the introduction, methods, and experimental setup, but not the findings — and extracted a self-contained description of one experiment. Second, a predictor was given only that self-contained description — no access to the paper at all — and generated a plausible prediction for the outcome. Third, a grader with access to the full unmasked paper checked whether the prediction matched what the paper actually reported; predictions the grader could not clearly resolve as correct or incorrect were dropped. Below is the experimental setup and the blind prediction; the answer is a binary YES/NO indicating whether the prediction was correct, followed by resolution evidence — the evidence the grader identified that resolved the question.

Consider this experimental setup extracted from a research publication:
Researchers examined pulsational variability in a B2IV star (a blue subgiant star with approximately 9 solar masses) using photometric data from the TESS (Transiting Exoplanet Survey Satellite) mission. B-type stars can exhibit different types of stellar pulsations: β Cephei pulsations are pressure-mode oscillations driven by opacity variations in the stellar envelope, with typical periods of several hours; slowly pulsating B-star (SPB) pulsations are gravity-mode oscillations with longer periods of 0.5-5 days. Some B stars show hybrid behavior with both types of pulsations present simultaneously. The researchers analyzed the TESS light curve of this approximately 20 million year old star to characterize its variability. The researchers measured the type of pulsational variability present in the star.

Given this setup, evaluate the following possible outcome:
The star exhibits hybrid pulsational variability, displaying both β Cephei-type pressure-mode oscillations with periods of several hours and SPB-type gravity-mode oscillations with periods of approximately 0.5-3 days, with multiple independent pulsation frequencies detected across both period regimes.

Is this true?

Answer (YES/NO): NO